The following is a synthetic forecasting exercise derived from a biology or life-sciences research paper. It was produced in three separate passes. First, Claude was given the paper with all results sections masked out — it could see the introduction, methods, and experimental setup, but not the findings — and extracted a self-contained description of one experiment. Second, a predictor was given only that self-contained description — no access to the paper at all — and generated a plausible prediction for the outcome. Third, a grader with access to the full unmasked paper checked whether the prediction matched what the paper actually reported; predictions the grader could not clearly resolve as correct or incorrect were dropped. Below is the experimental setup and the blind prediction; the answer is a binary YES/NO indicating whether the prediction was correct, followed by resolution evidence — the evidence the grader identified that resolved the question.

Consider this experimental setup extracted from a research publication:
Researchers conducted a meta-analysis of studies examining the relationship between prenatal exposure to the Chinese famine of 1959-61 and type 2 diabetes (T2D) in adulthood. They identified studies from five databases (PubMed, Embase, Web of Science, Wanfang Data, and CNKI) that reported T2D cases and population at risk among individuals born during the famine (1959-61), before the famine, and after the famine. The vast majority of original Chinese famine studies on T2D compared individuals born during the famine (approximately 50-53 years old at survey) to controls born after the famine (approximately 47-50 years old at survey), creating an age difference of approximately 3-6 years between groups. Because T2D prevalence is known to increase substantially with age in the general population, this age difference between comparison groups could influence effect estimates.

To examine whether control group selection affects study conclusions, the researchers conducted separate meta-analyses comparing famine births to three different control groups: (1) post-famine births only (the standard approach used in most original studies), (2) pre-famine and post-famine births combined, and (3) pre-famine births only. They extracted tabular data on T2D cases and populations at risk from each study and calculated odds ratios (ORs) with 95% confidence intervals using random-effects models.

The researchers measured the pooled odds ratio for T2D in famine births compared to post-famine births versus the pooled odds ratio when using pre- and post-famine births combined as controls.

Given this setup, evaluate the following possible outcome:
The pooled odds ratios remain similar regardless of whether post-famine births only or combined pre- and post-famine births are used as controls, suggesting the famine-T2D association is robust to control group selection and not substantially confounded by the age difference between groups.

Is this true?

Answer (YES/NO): NO